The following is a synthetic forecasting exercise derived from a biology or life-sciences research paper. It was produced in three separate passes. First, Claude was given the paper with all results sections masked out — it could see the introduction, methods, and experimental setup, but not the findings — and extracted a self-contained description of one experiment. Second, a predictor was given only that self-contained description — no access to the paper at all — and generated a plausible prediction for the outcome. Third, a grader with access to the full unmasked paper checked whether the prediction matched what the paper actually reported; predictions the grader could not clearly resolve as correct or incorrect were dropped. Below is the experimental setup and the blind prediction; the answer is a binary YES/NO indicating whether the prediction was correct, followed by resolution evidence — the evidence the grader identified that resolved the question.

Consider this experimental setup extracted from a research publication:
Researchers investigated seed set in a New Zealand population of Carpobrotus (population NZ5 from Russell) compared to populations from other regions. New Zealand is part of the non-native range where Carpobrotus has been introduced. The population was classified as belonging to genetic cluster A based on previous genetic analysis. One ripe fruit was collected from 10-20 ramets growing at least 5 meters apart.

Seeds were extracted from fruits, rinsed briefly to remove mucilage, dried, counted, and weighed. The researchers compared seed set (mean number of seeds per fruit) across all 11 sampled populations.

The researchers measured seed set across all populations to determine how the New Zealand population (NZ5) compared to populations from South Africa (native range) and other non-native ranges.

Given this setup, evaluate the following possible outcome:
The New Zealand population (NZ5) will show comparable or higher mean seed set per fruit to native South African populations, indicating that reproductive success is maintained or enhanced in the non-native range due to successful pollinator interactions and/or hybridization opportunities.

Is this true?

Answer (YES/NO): YES